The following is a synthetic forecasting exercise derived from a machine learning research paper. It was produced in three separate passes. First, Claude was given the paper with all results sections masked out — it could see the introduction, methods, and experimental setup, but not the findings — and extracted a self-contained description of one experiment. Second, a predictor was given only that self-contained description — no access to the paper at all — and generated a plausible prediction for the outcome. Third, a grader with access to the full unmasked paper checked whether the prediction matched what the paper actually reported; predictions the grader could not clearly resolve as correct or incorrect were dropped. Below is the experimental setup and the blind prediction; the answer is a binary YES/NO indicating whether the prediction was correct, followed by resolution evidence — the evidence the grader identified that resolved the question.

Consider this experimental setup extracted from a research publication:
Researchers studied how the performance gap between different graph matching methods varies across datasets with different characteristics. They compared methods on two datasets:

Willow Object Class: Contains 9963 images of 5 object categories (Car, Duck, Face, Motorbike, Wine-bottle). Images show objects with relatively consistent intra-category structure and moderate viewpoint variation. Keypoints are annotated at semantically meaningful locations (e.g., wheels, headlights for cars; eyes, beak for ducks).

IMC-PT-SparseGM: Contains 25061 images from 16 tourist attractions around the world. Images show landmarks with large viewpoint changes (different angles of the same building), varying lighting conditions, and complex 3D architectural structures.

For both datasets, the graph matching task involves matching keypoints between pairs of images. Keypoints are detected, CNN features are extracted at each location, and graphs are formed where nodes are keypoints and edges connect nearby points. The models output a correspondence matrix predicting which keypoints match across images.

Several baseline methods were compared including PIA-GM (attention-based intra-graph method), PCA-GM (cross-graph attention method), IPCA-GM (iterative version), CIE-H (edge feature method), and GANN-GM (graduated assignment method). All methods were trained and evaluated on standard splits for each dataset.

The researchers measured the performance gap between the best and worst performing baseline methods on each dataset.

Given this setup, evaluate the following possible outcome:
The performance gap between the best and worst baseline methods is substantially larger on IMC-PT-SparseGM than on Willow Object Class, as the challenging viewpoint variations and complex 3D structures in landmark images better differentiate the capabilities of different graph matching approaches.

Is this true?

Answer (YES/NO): YES